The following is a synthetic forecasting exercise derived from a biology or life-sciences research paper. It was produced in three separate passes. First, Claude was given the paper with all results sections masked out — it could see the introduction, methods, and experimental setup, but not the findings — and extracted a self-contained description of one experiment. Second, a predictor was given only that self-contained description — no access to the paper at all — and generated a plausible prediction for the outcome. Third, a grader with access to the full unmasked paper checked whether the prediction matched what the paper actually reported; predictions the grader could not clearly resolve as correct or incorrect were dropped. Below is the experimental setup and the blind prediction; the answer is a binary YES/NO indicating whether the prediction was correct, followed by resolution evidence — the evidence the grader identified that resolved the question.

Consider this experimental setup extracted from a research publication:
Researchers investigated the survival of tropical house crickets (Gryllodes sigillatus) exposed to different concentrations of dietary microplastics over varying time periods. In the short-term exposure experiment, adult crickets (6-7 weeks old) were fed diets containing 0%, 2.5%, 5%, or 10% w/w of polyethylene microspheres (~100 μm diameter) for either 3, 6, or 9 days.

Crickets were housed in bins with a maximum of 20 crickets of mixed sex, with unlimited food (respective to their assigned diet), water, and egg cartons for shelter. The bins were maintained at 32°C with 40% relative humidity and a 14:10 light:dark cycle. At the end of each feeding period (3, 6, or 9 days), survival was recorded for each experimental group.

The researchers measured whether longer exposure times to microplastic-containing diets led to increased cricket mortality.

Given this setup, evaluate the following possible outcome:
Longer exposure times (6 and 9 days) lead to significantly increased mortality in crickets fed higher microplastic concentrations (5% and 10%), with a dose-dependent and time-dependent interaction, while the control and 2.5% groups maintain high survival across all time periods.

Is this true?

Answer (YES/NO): NO